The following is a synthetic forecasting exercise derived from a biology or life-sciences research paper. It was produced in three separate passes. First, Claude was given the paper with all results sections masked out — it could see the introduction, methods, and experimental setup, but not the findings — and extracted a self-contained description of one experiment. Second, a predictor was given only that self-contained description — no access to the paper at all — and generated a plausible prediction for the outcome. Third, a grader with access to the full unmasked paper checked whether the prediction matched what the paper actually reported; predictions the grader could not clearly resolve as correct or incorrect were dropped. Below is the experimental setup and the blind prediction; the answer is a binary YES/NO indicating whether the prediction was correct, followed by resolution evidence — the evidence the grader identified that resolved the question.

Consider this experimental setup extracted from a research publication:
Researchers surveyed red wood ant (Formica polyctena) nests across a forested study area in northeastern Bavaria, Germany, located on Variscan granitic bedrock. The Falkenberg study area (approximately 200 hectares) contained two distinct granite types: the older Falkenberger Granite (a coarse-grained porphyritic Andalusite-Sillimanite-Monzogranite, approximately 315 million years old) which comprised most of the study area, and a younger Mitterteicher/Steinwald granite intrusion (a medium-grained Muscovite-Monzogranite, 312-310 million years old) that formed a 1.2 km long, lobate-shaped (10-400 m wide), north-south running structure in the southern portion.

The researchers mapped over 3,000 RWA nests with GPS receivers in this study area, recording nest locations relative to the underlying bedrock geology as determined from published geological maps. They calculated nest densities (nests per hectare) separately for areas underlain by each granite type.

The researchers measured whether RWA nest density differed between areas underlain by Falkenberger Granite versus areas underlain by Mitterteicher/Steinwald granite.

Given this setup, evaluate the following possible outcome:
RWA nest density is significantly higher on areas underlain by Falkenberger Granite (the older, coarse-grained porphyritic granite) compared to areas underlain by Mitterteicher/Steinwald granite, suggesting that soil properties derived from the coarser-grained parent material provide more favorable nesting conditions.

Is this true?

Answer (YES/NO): NO